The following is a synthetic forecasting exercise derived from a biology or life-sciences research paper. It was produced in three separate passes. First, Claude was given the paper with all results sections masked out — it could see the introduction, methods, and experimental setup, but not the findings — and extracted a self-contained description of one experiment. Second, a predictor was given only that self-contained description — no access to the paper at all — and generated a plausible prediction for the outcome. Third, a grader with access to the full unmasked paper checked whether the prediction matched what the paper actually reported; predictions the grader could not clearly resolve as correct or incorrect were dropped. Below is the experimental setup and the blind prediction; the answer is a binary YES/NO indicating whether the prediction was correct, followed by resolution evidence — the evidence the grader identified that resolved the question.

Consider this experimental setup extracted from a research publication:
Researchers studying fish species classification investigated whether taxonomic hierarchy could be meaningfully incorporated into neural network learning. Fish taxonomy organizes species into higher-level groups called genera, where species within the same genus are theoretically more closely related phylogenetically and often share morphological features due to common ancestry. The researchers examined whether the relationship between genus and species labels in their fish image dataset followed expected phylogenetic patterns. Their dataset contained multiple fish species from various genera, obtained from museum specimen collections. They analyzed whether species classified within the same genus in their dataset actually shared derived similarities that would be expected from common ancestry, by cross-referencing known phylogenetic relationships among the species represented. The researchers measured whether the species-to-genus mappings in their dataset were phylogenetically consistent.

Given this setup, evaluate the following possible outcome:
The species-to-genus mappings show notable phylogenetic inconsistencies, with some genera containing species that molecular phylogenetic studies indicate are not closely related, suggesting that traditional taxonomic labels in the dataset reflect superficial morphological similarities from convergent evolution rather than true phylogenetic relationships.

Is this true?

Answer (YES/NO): NO